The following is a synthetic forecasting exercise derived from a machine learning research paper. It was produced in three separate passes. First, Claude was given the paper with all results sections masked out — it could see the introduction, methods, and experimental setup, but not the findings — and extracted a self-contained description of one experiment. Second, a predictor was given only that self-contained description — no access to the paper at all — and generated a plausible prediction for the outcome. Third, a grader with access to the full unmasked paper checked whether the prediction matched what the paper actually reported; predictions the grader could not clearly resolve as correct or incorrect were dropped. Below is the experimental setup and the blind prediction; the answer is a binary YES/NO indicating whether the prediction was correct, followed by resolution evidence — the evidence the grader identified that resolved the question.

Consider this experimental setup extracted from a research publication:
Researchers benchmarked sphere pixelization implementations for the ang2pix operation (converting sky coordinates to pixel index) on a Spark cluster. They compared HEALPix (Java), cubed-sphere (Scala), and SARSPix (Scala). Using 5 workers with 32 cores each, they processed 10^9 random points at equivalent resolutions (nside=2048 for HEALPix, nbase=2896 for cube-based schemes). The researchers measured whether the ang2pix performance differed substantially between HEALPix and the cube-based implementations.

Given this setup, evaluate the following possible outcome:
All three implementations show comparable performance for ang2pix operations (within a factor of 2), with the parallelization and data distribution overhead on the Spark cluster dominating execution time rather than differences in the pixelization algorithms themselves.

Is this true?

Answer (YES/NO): YES